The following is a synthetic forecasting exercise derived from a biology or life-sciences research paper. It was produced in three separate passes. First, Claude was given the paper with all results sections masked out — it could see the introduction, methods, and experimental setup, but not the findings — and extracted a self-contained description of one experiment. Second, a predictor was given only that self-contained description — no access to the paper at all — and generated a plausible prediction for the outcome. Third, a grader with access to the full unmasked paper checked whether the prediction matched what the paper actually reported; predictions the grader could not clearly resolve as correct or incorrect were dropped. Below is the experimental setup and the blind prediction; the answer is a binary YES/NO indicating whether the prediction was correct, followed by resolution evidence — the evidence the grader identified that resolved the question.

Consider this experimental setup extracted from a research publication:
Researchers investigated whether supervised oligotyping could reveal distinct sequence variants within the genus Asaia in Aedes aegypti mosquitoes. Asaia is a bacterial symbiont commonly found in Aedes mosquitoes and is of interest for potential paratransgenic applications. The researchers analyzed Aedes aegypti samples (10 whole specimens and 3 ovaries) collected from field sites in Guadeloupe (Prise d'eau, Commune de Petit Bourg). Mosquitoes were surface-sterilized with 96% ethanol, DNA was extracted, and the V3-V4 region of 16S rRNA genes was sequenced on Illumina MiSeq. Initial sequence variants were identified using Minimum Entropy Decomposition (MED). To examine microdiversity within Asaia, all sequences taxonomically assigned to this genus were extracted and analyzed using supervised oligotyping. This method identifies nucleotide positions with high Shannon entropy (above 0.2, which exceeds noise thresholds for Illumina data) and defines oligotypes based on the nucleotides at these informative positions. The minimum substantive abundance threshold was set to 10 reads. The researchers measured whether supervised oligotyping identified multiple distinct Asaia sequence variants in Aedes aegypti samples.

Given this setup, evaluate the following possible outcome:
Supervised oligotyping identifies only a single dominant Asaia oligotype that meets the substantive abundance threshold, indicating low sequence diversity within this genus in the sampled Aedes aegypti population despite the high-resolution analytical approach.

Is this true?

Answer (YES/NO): NO